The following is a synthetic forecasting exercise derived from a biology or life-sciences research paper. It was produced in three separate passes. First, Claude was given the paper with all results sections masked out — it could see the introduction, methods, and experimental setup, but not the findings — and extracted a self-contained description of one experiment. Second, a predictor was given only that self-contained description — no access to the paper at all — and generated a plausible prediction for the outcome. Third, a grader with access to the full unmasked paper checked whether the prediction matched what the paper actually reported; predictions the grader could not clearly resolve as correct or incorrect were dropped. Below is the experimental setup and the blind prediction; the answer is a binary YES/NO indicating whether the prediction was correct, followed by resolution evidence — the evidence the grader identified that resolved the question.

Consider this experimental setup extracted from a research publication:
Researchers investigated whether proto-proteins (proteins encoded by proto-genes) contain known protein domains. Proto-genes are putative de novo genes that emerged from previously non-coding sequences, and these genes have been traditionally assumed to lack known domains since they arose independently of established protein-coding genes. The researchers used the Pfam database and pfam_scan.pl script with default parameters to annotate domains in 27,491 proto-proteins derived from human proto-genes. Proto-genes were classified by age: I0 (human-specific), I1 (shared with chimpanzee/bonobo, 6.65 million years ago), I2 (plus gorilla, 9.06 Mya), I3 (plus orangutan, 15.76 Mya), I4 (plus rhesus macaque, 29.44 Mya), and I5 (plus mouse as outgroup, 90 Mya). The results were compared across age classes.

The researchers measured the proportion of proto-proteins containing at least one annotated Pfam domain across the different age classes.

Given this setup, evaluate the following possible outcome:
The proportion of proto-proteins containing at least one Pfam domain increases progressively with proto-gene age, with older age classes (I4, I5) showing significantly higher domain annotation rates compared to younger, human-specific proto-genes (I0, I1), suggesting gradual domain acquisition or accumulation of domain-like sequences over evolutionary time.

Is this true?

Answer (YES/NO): NO